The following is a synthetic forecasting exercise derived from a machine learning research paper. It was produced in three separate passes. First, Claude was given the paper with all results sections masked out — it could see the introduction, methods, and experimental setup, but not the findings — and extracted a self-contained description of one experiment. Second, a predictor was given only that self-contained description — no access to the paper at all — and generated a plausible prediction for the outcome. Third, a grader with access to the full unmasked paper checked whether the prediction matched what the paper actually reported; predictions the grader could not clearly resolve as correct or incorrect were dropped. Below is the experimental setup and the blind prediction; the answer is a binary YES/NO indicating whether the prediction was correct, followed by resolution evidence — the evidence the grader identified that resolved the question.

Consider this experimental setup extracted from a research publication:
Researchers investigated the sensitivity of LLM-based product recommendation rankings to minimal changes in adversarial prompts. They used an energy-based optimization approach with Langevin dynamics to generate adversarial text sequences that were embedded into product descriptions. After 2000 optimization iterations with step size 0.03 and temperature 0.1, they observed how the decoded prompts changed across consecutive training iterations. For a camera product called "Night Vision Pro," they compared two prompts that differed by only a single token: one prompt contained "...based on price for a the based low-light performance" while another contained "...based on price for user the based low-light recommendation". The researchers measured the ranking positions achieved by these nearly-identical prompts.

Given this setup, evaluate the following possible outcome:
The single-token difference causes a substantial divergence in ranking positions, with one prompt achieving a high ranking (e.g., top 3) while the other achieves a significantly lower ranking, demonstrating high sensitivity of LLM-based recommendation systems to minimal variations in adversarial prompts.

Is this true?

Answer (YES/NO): YES